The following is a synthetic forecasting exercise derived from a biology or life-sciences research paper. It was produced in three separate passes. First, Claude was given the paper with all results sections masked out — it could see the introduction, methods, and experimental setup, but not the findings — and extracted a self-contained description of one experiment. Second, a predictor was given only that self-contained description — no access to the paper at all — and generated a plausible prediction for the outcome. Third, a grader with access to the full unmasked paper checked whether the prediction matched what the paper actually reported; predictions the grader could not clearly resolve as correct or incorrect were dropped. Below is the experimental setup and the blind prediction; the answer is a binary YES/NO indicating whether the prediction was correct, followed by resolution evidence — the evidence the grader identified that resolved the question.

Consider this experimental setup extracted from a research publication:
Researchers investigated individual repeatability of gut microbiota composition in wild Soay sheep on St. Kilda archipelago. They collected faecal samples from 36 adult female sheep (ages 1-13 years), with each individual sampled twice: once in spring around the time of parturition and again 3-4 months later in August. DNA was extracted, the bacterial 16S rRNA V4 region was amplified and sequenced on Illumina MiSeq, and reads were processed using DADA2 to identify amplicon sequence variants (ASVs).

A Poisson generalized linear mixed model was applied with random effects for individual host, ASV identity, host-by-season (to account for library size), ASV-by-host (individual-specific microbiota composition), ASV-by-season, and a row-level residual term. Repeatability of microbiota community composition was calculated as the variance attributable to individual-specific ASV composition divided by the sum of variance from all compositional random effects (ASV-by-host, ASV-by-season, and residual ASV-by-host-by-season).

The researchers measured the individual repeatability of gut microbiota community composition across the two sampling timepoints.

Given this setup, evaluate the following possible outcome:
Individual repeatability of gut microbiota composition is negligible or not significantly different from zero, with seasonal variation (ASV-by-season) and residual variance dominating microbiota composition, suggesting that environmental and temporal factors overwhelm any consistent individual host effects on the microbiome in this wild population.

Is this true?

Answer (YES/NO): NO